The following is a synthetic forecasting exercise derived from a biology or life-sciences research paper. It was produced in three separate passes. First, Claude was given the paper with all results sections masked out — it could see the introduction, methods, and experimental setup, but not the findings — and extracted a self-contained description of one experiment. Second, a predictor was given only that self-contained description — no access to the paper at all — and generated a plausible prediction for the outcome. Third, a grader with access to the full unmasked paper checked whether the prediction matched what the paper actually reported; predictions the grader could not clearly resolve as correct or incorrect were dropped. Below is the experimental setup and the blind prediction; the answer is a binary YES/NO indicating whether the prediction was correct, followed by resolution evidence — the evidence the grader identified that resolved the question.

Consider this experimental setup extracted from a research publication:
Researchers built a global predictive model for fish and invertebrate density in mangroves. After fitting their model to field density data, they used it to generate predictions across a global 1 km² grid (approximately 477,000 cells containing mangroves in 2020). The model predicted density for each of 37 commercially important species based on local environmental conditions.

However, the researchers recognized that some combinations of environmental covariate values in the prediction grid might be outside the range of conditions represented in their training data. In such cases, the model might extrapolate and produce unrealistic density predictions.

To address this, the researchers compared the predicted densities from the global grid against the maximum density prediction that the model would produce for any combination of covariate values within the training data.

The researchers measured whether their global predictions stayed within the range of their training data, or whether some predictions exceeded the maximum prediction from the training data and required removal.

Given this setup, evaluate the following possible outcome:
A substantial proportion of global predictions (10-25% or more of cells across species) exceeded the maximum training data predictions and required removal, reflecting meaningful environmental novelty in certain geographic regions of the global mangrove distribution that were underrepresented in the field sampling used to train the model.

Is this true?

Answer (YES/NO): NO